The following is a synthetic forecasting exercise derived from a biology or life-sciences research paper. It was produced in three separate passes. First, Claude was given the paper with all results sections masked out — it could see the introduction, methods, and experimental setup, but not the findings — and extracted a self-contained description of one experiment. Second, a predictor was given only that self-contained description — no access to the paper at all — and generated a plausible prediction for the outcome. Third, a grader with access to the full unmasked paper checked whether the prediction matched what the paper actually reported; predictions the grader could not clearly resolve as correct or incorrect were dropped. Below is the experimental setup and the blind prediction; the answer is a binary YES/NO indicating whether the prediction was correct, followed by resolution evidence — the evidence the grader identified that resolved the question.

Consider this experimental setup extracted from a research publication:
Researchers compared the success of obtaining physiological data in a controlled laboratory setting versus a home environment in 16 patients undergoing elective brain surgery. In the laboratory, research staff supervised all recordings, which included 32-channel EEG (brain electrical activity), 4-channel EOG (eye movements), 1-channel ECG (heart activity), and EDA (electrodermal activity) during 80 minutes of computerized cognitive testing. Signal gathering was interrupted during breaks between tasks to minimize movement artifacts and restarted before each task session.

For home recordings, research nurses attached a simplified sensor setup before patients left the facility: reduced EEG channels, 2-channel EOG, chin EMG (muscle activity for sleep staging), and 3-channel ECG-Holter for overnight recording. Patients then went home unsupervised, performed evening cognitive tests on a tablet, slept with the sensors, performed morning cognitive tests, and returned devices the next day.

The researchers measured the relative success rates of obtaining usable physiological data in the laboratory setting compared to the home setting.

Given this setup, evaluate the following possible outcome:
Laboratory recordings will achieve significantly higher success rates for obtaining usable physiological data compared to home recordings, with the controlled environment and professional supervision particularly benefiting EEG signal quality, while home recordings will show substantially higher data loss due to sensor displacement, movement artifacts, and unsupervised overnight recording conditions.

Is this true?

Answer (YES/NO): NO